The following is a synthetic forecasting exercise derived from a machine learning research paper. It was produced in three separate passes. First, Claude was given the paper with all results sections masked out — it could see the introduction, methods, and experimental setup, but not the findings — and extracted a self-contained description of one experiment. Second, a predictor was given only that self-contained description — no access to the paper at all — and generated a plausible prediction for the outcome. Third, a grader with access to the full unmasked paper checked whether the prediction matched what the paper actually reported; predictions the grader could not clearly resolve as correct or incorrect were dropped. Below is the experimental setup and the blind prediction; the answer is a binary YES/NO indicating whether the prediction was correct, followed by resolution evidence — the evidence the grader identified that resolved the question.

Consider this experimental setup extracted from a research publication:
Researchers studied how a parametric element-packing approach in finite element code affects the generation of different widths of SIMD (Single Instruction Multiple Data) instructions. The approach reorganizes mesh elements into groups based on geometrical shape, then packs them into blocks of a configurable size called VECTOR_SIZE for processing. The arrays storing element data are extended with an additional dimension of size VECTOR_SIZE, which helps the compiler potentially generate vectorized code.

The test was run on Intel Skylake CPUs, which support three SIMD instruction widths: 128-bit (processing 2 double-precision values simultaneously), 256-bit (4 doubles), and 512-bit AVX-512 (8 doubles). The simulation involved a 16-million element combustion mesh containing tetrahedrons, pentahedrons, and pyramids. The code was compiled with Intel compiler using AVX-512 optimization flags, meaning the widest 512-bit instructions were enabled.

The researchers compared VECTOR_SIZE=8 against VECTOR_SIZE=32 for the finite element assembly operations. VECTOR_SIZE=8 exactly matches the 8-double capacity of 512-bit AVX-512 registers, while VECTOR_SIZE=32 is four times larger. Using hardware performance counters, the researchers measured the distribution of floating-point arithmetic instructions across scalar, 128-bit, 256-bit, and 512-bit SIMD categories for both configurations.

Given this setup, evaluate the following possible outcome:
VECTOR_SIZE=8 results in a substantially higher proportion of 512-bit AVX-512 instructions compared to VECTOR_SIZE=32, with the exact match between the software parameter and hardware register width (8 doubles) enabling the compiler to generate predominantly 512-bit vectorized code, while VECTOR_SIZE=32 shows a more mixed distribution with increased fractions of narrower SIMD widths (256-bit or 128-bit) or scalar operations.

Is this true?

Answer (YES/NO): NO